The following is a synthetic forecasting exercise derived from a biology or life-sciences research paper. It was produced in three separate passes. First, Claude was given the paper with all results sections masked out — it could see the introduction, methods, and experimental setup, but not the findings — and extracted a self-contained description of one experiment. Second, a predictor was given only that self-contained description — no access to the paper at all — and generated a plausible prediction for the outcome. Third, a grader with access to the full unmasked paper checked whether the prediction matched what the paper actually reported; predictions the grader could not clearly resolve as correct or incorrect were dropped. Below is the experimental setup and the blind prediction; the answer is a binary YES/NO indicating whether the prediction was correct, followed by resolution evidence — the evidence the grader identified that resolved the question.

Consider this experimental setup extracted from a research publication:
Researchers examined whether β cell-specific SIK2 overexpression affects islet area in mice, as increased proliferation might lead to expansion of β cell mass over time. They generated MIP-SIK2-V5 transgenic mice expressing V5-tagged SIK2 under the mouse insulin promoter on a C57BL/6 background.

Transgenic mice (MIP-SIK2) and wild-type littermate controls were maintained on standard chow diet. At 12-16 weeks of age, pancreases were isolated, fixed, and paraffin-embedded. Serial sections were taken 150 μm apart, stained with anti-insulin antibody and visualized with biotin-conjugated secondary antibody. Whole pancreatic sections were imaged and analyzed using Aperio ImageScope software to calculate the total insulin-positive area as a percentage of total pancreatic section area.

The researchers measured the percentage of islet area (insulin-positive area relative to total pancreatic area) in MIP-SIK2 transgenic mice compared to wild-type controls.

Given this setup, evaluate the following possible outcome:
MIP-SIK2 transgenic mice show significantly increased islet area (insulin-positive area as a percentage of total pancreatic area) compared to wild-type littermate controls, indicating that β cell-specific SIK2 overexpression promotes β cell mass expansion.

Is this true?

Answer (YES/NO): YES